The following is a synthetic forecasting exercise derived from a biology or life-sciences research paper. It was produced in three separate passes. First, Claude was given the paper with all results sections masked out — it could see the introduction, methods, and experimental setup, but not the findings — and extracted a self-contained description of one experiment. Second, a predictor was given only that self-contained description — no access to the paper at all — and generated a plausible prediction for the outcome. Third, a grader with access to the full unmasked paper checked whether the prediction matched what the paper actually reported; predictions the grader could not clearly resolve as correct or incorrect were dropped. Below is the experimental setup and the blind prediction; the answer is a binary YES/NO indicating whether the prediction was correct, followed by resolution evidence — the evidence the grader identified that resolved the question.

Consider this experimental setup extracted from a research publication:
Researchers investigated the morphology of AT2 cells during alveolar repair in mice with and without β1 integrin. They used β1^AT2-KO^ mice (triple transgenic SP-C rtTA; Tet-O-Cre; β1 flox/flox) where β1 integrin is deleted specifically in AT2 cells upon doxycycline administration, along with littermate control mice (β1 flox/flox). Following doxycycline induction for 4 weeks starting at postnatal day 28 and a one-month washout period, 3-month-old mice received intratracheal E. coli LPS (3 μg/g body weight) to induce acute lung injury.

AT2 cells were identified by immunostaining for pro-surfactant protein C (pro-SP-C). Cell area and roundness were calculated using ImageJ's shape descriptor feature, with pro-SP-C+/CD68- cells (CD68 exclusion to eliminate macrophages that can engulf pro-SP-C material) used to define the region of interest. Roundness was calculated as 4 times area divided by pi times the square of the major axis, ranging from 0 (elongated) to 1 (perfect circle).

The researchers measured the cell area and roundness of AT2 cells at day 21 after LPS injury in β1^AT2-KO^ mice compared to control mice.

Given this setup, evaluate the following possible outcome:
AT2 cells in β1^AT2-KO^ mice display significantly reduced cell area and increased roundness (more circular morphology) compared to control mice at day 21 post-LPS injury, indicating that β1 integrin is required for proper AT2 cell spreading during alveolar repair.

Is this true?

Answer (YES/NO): NO